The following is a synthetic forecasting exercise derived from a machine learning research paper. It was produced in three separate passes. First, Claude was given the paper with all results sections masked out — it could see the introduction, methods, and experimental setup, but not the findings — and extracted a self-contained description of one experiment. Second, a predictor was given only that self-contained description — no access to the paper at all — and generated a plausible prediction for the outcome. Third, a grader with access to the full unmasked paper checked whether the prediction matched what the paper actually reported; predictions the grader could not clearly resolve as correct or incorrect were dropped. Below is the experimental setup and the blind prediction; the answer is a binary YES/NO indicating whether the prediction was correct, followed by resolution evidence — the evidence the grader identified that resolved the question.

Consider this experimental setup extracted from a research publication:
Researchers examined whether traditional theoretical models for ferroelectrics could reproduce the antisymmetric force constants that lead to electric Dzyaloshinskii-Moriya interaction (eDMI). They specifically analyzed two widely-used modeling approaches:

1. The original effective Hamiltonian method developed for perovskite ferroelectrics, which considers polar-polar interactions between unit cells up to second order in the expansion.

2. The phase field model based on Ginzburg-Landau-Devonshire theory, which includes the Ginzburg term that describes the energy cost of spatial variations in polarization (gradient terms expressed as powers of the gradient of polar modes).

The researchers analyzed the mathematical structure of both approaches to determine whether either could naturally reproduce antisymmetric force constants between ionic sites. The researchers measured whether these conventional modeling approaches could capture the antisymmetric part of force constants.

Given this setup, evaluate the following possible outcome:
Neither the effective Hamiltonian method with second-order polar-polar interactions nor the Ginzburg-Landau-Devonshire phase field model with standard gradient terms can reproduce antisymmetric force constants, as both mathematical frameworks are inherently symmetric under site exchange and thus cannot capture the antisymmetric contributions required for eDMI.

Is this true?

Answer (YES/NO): YES